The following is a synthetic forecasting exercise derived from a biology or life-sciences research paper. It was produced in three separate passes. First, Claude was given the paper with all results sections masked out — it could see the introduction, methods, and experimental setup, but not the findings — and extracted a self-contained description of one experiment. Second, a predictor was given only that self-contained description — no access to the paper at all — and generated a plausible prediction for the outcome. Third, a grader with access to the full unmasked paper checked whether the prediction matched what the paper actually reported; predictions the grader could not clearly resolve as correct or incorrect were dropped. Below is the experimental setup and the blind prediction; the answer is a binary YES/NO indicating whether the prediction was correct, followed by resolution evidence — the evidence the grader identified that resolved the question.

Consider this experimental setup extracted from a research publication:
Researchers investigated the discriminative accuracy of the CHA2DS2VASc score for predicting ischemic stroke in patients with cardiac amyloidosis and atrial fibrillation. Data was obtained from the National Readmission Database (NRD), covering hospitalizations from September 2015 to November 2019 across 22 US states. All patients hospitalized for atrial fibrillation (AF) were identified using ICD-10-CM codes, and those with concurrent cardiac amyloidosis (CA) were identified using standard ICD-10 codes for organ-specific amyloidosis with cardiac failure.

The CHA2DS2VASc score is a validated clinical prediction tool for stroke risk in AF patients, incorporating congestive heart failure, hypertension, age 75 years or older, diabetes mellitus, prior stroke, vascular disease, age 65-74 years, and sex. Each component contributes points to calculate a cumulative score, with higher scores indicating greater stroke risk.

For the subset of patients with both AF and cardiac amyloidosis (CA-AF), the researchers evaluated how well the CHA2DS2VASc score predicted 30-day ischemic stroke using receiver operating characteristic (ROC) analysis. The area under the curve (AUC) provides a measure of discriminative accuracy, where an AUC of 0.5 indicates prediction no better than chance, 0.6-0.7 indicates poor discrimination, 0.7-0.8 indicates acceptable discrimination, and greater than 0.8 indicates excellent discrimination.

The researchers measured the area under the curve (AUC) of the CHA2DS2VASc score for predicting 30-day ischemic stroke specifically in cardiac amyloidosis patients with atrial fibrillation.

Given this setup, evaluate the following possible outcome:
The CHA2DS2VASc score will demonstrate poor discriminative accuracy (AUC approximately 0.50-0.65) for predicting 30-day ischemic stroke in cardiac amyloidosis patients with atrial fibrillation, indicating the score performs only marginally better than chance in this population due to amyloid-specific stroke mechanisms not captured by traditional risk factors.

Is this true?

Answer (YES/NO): NO